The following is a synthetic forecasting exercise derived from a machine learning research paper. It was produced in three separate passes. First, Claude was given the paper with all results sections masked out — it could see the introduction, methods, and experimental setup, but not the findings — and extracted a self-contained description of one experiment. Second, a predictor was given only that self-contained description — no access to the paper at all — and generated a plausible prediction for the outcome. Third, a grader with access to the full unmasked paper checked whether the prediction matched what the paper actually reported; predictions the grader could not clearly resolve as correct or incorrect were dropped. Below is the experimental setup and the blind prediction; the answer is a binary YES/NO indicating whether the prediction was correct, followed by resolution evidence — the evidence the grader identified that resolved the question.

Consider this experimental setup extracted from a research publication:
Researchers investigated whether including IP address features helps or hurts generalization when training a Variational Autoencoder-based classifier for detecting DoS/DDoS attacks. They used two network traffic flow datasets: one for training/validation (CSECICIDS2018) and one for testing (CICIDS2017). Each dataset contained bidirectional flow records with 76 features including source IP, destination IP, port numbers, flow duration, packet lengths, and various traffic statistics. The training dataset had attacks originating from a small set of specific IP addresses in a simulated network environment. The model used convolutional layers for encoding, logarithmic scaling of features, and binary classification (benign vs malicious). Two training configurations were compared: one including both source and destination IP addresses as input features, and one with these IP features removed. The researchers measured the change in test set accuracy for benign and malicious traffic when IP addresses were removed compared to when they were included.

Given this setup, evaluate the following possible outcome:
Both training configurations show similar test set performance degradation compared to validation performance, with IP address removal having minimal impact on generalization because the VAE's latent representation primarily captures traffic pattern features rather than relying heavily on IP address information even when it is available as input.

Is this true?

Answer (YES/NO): NO